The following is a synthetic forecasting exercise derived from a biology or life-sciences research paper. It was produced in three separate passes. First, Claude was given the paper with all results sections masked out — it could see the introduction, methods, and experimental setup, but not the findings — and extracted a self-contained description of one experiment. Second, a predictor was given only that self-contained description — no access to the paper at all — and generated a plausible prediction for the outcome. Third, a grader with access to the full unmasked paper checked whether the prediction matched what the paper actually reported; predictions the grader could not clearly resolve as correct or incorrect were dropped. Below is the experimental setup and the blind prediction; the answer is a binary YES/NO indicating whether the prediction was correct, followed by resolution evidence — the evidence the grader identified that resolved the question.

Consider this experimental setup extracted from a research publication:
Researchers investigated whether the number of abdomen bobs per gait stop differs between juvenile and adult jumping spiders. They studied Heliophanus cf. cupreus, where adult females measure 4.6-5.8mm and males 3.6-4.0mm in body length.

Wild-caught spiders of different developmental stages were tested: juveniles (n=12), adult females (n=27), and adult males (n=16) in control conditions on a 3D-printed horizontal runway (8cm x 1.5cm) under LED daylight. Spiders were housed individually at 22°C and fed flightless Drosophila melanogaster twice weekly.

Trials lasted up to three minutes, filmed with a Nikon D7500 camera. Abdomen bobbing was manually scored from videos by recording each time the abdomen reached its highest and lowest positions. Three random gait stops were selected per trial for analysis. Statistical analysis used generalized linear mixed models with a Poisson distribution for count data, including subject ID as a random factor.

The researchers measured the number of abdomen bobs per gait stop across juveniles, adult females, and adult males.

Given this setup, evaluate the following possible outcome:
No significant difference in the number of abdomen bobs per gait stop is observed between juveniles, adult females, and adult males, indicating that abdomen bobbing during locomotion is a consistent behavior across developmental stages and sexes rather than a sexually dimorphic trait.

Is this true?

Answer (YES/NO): YES